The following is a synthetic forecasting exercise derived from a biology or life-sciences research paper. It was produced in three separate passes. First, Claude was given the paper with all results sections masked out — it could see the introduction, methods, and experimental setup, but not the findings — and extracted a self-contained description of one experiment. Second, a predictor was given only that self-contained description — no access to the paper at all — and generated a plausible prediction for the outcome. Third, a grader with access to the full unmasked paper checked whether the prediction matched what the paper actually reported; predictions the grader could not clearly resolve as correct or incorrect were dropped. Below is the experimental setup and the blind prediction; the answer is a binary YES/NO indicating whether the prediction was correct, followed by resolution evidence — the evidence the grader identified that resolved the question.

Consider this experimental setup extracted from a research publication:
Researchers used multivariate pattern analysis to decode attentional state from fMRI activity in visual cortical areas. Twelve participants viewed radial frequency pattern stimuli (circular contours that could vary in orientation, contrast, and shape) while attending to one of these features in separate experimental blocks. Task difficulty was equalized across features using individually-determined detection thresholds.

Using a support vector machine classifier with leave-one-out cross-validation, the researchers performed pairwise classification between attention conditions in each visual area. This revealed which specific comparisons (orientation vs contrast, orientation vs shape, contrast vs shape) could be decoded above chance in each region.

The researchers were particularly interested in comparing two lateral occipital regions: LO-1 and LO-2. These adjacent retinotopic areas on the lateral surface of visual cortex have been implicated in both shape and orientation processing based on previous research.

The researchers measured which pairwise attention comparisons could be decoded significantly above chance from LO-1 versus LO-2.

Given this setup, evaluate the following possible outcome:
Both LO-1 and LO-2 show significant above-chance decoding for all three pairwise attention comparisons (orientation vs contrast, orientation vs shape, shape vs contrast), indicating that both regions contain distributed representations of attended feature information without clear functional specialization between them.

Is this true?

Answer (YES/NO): NO